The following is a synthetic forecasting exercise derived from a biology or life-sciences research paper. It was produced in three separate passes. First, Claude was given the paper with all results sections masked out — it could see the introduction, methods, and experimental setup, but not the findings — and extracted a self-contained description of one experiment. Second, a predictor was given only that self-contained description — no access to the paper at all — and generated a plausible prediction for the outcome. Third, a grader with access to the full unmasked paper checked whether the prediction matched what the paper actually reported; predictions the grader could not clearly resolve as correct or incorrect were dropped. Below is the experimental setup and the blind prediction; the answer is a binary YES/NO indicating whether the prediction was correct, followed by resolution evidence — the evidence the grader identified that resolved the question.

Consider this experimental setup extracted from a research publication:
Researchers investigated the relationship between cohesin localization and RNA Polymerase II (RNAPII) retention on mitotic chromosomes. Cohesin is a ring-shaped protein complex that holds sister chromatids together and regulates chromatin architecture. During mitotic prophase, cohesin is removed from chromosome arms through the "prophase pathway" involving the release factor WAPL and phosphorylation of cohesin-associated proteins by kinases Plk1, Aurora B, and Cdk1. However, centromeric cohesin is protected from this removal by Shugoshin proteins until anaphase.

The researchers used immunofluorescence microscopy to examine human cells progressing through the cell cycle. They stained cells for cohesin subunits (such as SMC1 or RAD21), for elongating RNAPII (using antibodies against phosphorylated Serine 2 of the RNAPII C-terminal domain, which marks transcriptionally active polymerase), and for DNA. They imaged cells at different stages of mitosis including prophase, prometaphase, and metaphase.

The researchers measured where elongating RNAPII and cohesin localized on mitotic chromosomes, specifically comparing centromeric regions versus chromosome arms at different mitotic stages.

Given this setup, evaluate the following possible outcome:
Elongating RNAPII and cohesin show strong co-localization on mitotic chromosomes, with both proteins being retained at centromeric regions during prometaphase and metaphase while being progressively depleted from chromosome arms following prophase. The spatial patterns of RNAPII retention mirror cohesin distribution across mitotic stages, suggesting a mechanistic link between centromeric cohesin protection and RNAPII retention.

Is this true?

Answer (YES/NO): YES